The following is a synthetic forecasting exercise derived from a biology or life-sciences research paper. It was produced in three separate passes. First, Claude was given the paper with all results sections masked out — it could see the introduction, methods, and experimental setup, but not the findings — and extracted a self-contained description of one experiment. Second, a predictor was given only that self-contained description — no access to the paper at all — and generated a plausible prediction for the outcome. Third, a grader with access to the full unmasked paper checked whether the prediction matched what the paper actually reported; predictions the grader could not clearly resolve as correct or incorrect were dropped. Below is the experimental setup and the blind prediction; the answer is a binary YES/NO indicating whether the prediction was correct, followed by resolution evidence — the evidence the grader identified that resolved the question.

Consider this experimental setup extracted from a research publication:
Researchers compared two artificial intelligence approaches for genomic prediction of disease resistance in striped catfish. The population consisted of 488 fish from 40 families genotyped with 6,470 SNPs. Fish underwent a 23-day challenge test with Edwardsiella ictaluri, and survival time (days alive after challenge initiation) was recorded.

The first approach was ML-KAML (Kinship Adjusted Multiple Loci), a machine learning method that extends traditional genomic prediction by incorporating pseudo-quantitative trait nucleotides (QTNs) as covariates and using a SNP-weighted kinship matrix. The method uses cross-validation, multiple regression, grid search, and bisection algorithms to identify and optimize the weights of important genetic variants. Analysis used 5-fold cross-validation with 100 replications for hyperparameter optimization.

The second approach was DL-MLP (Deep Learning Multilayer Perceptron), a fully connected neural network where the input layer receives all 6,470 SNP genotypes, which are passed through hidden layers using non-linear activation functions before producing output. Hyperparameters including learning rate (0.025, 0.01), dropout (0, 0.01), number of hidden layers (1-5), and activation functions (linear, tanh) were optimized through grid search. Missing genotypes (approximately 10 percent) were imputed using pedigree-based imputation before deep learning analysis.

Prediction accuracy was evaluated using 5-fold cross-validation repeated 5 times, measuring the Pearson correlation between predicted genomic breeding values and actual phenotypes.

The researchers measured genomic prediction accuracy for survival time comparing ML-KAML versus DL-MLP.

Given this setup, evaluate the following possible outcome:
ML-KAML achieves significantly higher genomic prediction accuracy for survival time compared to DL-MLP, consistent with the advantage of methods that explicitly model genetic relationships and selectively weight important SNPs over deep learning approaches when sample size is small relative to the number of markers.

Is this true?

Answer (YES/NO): NO